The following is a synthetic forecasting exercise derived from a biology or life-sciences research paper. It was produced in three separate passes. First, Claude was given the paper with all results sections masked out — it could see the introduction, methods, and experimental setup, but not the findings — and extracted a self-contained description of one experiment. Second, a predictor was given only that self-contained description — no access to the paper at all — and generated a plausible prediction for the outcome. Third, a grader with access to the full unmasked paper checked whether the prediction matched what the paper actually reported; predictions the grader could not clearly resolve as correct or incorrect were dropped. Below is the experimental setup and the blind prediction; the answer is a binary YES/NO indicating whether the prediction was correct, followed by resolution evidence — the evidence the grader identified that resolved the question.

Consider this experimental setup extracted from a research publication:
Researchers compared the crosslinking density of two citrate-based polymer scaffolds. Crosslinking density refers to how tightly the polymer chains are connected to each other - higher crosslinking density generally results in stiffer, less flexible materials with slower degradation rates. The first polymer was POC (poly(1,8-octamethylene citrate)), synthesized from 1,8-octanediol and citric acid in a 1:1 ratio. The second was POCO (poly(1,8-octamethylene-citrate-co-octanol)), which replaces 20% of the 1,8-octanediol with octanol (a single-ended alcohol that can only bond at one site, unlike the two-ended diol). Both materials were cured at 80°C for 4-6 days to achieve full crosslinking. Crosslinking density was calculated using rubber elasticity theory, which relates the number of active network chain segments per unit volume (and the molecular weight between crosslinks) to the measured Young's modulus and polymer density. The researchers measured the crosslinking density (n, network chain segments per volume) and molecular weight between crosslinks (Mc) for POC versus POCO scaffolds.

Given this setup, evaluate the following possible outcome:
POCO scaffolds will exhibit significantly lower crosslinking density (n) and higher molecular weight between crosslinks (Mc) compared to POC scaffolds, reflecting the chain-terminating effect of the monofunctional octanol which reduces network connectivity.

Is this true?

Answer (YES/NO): YES